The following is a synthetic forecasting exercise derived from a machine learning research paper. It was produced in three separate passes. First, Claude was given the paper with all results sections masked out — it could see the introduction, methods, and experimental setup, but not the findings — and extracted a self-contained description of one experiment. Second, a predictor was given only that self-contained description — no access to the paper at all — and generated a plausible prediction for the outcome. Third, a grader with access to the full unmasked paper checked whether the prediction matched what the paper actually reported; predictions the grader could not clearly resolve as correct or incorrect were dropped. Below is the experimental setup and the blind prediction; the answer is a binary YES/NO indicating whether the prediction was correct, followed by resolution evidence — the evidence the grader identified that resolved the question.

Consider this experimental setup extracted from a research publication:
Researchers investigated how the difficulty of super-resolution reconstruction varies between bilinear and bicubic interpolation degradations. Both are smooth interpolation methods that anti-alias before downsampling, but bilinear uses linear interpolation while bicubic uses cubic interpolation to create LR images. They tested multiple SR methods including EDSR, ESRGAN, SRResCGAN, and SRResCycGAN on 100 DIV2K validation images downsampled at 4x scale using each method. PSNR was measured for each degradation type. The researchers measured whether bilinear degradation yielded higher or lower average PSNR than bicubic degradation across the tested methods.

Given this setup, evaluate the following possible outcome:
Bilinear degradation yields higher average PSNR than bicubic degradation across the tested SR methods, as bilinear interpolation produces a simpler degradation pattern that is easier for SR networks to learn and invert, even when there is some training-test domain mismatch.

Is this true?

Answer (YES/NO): YES